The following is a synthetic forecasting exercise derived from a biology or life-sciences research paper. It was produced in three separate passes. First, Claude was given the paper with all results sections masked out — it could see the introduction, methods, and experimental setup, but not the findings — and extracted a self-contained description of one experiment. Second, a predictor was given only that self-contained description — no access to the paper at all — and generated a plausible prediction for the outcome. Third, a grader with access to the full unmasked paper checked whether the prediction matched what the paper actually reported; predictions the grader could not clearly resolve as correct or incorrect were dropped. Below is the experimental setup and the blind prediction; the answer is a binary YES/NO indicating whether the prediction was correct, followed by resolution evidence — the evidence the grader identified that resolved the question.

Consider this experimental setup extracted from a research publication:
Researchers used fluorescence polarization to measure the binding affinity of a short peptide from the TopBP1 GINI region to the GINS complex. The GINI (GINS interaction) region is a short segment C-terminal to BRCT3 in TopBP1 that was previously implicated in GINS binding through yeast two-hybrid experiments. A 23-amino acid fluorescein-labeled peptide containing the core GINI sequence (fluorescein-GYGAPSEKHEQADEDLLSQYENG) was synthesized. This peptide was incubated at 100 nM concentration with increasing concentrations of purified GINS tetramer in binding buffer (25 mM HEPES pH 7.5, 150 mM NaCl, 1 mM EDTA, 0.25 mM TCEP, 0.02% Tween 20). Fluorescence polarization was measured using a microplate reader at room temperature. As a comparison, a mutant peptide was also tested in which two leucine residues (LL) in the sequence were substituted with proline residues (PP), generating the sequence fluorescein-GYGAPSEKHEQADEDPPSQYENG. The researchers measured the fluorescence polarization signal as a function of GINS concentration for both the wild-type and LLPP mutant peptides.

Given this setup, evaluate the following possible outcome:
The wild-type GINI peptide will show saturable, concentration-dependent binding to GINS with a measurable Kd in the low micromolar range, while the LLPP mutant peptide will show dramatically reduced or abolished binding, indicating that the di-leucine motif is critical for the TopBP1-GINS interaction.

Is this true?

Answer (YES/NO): YES